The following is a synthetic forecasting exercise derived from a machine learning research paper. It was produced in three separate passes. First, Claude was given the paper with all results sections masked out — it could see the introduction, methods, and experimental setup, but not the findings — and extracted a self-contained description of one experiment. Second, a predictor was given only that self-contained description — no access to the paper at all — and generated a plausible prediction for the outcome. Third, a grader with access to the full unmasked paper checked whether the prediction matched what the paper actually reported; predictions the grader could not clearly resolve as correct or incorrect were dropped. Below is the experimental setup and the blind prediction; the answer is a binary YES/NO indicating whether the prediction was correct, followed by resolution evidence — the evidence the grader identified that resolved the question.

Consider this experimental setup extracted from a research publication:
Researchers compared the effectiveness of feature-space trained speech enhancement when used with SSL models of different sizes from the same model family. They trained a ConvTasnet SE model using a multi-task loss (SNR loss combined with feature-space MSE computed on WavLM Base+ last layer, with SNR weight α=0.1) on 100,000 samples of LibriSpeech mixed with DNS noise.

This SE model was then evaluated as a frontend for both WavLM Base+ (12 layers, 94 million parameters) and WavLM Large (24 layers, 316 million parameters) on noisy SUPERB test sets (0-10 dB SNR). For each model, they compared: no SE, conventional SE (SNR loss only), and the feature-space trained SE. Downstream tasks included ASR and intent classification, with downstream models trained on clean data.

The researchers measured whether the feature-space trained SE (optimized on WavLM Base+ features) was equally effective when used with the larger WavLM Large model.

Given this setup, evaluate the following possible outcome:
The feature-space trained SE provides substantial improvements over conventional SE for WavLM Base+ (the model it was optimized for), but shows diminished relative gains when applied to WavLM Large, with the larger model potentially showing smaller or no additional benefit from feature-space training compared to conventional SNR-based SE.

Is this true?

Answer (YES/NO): NO